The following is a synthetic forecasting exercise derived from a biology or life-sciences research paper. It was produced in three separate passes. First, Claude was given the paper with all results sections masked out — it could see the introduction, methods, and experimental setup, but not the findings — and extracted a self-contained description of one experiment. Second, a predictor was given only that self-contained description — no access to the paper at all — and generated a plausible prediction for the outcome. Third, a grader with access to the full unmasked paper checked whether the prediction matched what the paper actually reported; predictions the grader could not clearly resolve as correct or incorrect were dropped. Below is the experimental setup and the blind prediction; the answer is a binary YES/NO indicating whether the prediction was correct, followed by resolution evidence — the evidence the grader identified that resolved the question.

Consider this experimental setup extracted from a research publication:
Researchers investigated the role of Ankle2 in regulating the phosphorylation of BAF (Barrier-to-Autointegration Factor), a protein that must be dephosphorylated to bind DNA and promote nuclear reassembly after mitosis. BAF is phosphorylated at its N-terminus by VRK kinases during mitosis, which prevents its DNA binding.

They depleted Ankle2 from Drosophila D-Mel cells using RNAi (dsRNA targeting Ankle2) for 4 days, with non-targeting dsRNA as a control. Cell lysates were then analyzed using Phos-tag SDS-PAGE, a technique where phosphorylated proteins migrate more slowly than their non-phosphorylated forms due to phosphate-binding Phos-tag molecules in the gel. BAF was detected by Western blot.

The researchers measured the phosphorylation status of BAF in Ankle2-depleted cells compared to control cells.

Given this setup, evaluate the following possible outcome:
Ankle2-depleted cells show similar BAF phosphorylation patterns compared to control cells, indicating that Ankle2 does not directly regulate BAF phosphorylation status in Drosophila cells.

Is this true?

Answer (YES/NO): NO